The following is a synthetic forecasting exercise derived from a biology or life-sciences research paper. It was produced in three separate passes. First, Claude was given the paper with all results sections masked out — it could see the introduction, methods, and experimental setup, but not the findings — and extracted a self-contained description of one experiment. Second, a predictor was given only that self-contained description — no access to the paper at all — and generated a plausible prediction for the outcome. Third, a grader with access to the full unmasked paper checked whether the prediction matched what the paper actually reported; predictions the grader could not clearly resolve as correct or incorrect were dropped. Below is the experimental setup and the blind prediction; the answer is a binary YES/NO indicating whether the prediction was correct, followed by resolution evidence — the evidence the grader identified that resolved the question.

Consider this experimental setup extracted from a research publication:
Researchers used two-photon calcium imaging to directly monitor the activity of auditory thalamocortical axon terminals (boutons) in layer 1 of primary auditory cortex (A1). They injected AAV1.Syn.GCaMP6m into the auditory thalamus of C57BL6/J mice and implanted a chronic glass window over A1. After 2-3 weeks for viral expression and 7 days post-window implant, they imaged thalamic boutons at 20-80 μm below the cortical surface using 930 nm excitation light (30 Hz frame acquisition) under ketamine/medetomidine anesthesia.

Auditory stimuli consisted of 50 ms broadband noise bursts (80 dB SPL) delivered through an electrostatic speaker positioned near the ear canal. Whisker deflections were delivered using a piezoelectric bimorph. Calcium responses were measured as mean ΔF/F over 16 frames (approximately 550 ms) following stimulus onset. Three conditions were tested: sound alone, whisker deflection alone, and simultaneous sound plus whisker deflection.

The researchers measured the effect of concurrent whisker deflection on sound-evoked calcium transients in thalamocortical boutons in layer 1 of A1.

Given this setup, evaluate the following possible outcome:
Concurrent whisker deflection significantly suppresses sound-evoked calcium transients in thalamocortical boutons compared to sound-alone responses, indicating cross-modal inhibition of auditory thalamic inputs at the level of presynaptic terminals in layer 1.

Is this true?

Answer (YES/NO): YES